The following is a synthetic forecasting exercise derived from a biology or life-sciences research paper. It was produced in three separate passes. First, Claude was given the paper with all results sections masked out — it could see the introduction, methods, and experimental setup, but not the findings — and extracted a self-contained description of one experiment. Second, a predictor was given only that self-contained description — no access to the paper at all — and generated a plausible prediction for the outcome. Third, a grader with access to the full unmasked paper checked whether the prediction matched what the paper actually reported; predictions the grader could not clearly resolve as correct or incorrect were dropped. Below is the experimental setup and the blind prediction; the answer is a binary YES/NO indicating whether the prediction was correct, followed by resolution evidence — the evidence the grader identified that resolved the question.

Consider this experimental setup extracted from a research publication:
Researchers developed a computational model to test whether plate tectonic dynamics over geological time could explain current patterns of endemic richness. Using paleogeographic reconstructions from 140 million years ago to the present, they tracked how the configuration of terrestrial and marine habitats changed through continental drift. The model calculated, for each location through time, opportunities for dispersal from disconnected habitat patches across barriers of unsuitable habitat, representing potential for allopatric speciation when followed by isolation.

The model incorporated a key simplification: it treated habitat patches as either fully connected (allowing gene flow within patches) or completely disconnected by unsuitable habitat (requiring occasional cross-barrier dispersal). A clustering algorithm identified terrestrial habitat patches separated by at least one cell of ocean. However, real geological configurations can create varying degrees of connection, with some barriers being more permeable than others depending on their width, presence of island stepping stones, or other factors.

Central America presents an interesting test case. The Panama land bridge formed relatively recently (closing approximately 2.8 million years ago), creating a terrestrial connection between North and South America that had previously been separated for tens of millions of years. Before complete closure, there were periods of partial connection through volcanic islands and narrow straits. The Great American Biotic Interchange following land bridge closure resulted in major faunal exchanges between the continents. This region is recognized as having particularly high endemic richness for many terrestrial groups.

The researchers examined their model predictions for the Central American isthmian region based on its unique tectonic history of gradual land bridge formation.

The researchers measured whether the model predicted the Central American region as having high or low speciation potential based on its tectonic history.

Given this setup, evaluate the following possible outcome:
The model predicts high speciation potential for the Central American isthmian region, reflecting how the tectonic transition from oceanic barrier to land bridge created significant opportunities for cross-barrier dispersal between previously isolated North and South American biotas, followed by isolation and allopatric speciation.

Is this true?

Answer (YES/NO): YES